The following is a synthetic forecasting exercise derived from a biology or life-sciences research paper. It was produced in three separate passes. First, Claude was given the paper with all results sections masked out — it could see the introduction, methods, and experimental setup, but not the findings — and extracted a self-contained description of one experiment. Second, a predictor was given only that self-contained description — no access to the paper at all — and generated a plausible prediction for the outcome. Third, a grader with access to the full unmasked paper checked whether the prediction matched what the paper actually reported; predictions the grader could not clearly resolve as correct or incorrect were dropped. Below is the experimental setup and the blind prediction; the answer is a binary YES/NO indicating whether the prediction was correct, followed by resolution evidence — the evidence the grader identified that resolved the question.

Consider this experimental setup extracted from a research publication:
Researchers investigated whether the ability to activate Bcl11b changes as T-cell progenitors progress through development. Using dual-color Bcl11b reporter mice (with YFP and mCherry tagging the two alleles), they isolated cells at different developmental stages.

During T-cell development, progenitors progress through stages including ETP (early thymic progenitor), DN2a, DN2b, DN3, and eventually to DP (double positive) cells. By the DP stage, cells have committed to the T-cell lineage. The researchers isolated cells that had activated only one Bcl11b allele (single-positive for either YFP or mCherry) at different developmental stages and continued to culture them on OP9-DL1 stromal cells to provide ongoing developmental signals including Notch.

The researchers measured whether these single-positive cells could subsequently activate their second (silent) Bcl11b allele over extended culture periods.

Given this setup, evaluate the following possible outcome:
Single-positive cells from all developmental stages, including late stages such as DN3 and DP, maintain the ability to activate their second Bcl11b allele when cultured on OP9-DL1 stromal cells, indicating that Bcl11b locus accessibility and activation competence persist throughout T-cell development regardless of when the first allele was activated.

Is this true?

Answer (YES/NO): NO